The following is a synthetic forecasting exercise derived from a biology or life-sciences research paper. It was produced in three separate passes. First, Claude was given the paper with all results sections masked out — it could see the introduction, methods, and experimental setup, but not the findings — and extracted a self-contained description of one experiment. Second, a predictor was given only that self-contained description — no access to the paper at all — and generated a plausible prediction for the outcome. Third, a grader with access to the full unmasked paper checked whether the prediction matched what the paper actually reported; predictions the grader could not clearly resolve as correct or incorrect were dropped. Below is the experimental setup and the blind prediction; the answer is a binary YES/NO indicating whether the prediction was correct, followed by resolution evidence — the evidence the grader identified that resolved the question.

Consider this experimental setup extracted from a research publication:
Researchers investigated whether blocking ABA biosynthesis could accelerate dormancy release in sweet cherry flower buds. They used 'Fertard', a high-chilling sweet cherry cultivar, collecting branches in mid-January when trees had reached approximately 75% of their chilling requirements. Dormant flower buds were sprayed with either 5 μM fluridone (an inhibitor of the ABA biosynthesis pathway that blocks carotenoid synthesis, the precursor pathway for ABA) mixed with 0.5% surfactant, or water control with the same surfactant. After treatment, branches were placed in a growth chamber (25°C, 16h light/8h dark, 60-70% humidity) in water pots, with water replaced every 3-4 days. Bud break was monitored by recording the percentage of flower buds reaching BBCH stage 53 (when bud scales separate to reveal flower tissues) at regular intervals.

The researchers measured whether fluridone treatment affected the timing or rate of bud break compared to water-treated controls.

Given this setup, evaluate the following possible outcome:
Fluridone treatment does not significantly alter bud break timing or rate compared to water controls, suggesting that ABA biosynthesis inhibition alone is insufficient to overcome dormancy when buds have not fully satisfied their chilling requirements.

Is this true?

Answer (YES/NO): NO